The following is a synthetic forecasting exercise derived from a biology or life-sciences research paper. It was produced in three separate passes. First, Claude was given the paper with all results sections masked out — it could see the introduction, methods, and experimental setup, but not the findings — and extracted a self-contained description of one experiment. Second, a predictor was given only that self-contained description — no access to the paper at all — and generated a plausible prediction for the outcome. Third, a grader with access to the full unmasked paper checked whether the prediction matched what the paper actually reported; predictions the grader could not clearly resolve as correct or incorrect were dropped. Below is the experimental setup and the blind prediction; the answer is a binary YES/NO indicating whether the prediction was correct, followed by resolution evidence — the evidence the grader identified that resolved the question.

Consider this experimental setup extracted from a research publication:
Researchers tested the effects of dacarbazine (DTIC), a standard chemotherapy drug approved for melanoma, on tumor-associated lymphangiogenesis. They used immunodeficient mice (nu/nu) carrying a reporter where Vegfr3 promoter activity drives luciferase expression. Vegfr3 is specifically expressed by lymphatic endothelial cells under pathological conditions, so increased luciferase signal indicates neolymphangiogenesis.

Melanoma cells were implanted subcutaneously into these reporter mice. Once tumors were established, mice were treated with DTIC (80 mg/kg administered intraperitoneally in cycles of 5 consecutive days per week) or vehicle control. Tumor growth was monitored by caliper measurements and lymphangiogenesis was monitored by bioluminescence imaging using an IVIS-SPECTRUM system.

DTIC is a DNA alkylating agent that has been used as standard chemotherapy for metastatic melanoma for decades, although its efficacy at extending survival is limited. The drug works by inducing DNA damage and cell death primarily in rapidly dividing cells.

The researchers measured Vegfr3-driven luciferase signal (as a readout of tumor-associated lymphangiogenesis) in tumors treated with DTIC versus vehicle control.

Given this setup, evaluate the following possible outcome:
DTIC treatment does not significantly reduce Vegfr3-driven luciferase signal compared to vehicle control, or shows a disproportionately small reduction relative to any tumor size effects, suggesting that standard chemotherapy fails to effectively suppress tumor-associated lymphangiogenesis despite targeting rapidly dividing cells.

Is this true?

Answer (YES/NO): YES